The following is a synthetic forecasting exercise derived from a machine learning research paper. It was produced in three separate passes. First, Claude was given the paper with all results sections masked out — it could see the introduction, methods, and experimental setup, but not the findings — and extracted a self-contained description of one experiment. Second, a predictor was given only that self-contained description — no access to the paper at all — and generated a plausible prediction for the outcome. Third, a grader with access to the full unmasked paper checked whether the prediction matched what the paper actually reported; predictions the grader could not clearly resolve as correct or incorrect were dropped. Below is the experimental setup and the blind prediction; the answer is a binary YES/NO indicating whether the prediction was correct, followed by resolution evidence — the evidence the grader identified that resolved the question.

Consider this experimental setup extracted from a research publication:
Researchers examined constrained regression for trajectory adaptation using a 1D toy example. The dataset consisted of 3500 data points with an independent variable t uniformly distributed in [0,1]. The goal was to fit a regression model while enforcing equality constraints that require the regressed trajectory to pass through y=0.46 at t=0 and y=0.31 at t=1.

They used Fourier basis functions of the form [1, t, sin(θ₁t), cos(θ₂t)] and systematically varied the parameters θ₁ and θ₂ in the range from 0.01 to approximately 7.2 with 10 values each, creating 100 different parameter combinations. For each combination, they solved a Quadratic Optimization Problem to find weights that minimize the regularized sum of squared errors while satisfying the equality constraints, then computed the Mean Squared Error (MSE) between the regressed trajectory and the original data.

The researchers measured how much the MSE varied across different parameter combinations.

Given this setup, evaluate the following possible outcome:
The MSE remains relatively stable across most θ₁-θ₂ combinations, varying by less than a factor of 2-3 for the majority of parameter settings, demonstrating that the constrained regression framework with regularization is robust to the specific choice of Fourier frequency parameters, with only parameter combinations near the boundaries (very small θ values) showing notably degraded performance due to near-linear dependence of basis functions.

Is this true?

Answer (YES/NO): NO